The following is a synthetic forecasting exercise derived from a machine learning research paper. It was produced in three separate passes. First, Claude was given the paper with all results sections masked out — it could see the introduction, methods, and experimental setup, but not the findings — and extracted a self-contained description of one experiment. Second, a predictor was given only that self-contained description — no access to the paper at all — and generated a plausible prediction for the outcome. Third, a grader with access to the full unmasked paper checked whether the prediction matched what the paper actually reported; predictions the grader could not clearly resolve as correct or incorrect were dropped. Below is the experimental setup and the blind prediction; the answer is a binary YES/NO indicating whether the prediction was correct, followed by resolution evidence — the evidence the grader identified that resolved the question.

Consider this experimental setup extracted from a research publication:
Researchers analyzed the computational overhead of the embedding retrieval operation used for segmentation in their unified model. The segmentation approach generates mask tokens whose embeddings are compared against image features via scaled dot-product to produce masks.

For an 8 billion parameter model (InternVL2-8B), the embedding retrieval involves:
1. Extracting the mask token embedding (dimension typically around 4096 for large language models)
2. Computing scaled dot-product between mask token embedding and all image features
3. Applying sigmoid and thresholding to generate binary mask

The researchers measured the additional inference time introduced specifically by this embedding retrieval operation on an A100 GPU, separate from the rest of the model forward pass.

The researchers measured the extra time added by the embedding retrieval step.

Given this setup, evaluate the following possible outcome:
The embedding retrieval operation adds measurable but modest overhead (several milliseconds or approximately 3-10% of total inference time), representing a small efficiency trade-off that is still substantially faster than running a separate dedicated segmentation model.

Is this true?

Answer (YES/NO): NO